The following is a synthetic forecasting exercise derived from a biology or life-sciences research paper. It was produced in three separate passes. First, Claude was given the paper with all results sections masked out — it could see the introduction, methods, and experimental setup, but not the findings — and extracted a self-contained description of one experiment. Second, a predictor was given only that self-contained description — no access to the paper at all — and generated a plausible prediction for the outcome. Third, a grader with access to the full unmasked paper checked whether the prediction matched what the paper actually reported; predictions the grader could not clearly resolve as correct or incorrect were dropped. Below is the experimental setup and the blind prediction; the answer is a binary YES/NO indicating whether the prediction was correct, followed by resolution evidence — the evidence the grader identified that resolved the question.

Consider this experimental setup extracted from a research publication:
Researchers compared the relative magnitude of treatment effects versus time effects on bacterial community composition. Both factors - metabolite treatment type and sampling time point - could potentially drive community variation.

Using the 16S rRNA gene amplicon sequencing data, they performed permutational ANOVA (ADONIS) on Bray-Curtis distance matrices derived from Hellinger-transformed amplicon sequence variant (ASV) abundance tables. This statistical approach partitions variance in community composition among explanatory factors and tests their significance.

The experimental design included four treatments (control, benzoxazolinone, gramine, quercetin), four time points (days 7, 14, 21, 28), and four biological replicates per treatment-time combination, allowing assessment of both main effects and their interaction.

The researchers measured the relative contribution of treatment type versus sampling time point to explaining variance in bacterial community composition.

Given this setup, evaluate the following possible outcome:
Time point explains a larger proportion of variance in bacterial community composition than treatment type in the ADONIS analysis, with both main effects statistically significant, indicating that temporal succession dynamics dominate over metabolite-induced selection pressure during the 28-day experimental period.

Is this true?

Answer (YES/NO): NO